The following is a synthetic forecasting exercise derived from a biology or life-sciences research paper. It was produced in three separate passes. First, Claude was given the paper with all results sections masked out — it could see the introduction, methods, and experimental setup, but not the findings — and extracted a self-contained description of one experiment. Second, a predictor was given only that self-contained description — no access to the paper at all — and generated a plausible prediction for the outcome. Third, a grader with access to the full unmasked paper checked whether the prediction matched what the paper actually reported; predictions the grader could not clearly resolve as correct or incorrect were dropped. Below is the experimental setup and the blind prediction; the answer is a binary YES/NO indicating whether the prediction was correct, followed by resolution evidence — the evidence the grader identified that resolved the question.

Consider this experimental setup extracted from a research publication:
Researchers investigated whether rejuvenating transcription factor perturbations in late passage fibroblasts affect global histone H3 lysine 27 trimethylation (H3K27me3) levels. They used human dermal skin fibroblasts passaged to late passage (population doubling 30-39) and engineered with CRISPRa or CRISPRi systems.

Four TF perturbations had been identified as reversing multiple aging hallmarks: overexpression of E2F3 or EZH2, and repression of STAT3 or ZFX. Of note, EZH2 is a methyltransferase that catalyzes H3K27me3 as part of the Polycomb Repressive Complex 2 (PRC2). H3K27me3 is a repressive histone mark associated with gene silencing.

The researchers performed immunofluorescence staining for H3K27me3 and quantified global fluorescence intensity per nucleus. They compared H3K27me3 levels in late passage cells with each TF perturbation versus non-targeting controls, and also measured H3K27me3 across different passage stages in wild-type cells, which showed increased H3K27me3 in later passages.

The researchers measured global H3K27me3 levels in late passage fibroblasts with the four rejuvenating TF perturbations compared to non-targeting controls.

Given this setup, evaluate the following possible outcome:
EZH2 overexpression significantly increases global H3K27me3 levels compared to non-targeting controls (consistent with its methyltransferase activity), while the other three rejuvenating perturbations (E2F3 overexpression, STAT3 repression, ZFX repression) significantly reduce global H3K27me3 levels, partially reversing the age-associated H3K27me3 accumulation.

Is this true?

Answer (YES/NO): NO